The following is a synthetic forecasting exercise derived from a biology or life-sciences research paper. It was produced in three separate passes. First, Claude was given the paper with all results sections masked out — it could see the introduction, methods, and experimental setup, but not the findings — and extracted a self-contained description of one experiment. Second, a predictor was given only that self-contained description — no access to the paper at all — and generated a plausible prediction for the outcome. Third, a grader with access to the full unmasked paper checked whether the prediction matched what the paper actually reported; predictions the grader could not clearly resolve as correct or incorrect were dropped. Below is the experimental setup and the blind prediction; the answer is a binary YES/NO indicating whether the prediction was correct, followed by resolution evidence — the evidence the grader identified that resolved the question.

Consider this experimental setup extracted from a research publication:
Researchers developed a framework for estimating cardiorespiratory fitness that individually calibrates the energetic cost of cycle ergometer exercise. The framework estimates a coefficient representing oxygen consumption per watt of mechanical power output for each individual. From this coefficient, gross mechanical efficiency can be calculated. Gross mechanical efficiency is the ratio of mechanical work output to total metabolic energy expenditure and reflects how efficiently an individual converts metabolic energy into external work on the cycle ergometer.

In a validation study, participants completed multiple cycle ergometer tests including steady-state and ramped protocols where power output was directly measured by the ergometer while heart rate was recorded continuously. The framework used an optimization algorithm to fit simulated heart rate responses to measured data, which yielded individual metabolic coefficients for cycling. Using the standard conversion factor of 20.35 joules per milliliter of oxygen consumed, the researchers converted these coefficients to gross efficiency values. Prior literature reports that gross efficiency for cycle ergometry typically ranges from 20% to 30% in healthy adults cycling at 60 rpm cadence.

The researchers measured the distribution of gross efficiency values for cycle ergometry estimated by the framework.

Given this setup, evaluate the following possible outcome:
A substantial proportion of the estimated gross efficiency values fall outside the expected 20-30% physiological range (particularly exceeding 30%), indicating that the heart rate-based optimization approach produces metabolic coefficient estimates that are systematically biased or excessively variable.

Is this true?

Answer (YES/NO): NO